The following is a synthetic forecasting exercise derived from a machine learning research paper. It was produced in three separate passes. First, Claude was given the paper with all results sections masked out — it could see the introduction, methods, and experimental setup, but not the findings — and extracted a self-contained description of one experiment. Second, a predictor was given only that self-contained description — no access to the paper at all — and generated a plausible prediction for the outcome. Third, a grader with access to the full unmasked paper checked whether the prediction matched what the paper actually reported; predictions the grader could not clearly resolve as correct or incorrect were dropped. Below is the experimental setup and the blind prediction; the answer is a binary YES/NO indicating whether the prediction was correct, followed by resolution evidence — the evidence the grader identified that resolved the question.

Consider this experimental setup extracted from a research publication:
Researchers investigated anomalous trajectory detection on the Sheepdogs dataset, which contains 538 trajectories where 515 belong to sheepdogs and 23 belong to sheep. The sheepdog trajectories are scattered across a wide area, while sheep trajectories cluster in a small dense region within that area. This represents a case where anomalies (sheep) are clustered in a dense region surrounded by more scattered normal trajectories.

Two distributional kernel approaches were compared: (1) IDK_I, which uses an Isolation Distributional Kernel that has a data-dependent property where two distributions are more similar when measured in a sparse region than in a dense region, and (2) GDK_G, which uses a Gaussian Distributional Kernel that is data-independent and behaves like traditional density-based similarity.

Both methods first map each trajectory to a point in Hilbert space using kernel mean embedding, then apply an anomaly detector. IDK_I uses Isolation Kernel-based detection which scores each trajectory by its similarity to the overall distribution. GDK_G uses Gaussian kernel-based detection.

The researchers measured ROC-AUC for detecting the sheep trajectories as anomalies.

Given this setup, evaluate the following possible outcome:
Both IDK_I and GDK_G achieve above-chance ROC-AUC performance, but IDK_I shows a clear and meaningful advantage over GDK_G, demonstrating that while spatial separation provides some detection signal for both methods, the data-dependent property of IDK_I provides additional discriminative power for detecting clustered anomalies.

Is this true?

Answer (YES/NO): YES